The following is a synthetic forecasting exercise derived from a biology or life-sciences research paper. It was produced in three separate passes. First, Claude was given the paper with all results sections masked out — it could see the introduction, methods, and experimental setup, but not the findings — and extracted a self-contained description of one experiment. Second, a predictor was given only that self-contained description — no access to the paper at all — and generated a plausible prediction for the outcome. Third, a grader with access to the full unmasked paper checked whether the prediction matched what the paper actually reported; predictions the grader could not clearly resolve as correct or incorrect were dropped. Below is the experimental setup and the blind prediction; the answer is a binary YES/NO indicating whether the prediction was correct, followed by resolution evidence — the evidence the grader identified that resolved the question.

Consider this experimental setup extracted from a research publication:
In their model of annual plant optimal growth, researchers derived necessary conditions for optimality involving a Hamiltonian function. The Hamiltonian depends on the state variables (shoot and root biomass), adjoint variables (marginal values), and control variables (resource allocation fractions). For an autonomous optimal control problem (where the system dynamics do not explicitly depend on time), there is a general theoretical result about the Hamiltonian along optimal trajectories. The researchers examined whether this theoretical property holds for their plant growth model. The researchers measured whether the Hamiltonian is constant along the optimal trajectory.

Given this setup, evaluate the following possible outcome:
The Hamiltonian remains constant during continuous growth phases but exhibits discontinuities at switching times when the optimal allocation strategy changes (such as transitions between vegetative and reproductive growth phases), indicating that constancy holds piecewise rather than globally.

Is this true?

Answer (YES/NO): NO